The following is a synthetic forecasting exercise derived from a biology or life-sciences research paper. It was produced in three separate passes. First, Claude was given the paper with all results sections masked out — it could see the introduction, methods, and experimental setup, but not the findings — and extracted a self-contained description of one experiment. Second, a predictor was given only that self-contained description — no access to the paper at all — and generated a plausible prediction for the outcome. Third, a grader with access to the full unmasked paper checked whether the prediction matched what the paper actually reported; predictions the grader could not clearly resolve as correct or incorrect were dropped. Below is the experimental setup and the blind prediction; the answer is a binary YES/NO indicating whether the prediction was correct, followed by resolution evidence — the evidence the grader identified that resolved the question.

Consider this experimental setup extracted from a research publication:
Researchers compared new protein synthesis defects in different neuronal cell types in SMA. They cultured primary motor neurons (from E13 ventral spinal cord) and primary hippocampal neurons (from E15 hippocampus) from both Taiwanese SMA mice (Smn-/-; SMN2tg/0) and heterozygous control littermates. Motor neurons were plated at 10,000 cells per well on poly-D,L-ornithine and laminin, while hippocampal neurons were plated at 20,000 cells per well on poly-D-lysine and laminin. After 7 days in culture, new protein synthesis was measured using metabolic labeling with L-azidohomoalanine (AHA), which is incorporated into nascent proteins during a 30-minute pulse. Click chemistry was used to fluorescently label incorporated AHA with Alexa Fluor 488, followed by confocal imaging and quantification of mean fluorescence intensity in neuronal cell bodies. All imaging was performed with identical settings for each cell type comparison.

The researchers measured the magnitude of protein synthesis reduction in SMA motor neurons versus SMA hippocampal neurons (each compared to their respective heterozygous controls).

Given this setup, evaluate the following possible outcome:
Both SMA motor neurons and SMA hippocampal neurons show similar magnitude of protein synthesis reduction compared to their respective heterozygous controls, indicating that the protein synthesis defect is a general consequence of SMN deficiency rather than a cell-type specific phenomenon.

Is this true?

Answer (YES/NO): NO